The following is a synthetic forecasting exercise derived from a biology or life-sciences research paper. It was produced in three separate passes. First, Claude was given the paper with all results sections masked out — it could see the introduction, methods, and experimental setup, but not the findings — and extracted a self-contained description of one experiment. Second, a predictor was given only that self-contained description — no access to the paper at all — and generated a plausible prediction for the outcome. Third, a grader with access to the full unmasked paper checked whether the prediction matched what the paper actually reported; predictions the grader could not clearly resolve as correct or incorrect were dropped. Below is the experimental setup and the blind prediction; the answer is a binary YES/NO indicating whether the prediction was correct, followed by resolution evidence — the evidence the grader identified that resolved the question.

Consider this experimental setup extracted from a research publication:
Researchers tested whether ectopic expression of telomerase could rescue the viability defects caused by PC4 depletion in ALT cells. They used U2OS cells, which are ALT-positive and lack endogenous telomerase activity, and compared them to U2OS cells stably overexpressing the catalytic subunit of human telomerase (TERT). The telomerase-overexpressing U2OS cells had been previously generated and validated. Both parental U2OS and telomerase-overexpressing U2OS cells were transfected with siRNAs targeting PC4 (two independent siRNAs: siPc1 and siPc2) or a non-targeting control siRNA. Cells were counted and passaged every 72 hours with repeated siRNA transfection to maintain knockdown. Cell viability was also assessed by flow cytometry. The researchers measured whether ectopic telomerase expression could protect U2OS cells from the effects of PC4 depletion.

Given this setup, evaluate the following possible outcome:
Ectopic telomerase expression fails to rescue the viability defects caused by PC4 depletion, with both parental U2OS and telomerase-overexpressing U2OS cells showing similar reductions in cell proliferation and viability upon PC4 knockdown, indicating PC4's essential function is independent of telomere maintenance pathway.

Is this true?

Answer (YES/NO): YES